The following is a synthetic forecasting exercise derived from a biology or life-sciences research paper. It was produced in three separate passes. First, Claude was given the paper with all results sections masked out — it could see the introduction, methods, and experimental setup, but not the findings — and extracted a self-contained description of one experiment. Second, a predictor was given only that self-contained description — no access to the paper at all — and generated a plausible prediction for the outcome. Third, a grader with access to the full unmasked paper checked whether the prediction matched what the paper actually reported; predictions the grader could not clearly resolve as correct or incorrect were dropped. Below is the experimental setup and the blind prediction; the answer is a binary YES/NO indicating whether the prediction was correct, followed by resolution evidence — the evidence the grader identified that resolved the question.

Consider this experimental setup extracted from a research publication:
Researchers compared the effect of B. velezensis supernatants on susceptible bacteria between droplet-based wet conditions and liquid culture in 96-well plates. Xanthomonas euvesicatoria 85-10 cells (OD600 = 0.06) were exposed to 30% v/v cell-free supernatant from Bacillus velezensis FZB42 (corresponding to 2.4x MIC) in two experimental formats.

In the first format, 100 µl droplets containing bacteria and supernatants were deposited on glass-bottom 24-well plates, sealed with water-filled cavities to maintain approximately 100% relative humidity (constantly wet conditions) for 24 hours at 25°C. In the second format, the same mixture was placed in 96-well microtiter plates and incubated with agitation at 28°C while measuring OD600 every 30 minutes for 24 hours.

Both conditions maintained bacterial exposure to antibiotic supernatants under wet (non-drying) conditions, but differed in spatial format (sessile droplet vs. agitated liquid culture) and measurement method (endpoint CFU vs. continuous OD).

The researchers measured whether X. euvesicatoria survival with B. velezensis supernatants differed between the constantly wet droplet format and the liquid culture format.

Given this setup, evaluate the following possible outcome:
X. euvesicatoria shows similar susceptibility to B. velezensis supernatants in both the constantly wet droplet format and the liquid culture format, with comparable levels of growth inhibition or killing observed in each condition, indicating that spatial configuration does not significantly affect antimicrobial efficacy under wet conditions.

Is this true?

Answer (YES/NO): NO